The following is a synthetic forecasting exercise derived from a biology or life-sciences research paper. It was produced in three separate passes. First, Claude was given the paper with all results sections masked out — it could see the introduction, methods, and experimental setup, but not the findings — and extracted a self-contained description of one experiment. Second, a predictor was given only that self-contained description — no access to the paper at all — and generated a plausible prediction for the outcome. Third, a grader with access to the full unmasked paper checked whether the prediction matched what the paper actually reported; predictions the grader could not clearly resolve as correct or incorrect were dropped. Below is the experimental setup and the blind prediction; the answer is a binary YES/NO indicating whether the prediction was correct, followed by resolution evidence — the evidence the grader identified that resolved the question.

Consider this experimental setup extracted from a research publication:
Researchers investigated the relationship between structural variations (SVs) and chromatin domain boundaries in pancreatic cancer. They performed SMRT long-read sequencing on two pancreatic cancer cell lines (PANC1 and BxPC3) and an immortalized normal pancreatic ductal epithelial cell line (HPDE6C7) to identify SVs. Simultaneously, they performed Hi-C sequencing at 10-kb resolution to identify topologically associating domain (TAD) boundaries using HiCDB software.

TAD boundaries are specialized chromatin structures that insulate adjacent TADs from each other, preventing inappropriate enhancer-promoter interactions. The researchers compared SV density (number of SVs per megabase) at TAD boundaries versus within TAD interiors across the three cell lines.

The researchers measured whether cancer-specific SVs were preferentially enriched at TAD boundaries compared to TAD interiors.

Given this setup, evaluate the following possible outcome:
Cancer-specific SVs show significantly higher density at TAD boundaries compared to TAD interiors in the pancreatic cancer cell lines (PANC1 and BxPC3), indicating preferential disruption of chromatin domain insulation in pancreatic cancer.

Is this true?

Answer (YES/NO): NO